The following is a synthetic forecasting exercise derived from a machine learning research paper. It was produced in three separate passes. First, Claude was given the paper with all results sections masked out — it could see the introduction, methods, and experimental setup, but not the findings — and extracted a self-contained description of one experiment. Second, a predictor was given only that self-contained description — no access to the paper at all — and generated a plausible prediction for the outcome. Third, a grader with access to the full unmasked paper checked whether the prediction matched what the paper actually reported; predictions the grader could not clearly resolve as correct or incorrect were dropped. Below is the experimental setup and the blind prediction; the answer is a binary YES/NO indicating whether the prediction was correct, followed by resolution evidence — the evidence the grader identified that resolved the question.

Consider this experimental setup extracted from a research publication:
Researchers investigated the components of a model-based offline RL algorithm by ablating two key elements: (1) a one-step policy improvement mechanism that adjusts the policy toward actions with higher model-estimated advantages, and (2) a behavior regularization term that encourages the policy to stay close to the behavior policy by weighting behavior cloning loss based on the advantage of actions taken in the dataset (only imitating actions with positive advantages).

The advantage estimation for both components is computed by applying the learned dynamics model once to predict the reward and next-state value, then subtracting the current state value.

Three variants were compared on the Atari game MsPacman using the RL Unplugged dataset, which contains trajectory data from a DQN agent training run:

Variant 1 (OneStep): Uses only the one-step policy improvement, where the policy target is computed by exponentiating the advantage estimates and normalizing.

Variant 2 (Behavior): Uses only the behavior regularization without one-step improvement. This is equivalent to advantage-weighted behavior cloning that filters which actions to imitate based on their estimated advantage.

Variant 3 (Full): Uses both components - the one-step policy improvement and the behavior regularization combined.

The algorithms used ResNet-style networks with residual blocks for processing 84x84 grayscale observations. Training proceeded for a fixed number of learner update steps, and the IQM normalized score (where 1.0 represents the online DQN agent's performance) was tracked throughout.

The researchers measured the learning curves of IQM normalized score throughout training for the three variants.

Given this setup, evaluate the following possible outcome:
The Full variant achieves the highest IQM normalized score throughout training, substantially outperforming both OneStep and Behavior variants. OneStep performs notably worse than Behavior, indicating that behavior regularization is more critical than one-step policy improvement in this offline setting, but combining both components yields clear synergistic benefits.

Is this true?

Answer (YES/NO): NO